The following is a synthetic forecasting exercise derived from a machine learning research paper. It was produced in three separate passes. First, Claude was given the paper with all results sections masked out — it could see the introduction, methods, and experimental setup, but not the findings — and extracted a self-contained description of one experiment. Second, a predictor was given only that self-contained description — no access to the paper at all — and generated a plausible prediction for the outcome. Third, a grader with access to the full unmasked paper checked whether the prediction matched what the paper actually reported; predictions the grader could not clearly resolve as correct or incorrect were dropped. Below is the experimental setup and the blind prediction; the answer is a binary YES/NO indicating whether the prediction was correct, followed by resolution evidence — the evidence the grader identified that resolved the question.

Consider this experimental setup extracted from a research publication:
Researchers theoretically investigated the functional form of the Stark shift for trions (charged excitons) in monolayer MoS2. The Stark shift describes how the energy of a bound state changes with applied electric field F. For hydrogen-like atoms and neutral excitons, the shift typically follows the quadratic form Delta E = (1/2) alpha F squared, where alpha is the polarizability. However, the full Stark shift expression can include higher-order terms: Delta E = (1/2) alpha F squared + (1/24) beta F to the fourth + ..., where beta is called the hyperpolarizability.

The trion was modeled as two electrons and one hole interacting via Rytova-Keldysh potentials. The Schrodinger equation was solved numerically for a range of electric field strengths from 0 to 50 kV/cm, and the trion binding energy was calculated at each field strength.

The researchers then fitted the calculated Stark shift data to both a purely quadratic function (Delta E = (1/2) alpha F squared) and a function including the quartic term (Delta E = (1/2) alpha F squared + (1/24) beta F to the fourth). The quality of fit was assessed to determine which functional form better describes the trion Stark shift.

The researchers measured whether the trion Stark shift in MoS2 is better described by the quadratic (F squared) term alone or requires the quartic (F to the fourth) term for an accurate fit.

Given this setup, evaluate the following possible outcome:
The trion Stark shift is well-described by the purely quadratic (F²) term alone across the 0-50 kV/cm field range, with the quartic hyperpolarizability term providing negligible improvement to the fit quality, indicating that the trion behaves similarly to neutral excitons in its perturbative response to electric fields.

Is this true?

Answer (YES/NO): NO